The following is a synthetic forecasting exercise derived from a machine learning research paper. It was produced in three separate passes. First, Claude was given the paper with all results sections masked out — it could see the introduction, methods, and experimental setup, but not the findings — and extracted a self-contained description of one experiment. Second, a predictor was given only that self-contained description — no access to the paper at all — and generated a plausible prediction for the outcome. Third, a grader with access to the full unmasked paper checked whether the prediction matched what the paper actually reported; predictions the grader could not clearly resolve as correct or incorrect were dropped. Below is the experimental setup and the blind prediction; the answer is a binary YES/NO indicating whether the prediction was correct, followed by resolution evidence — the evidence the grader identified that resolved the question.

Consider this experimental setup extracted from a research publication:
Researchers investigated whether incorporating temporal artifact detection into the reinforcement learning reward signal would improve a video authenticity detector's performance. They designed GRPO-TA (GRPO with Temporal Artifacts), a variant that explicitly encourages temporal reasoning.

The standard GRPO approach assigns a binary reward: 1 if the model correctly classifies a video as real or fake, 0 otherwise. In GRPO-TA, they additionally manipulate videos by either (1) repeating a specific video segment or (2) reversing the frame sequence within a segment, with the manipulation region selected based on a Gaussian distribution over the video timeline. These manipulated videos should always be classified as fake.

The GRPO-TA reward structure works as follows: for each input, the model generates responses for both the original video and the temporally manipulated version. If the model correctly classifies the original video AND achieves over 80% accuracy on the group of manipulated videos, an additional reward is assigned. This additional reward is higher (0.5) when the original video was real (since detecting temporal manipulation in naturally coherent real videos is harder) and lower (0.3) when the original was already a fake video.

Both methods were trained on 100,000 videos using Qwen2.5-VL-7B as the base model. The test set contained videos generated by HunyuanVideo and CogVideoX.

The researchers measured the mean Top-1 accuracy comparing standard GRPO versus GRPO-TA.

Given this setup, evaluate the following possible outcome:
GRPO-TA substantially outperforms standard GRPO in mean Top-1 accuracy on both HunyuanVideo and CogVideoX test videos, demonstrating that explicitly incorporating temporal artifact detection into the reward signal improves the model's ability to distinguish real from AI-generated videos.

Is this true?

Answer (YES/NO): NO